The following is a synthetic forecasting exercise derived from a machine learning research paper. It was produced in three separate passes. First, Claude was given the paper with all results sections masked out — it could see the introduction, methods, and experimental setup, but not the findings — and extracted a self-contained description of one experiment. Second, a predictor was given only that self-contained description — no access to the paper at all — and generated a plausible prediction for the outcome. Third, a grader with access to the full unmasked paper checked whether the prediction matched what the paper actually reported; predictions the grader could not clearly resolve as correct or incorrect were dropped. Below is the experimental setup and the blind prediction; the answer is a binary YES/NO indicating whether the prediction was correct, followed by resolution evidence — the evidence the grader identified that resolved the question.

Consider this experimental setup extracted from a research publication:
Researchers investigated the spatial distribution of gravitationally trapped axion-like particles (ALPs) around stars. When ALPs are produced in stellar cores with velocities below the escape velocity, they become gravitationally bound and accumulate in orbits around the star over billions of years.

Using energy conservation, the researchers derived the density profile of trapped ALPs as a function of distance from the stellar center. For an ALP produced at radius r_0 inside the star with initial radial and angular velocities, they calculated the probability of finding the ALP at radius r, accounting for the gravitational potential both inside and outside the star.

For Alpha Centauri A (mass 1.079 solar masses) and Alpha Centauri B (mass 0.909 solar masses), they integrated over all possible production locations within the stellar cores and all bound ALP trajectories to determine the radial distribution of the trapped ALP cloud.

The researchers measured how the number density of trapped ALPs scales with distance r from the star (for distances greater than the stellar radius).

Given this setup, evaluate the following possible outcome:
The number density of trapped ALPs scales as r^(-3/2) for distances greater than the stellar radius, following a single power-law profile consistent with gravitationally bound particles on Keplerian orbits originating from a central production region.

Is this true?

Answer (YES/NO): NO